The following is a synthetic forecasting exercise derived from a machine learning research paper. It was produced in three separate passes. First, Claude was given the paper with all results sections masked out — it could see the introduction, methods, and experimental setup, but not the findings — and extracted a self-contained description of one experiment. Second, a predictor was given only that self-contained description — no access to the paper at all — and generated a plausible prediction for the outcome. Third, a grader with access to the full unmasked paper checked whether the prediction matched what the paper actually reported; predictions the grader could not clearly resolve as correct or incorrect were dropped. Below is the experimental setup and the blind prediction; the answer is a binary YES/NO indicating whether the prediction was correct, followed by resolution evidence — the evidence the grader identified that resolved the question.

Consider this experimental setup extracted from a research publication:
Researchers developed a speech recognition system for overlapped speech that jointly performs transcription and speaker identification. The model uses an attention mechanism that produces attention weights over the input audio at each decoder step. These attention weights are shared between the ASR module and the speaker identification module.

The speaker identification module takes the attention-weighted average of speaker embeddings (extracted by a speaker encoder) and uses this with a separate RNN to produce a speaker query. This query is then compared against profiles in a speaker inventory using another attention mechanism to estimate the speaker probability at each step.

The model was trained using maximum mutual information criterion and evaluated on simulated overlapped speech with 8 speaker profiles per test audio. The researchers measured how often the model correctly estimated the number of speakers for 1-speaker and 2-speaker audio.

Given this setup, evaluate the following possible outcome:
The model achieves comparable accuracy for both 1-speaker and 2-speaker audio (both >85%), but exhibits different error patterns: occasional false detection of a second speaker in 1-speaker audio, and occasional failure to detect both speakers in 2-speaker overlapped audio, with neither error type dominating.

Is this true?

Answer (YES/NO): NO